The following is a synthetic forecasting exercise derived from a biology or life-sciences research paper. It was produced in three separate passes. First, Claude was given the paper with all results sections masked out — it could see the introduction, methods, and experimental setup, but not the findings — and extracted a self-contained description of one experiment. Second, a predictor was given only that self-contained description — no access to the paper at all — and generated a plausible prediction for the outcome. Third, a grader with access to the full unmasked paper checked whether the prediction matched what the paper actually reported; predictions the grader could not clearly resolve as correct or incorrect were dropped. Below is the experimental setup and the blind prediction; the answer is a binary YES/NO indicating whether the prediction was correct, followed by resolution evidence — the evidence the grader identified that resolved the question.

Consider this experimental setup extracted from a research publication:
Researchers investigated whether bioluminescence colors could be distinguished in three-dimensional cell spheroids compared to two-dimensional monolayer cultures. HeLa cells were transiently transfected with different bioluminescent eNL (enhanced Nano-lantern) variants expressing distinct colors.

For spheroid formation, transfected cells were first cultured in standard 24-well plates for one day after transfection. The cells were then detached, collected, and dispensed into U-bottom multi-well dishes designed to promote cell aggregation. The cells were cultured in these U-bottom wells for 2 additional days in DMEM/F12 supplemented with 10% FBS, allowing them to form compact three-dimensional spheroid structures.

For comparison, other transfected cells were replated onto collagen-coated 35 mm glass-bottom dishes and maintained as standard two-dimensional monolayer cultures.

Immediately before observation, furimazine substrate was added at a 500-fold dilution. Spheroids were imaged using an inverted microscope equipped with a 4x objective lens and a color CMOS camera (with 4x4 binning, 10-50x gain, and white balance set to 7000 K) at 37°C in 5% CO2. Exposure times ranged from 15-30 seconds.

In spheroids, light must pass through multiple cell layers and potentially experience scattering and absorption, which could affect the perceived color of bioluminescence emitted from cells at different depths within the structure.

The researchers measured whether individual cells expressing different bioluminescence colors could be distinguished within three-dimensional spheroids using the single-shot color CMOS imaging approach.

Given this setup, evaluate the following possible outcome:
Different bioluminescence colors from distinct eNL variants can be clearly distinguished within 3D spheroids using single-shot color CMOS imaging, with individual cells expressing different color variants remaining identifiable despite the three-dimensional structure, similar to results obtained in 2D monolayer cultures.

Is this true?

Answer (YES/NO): YES